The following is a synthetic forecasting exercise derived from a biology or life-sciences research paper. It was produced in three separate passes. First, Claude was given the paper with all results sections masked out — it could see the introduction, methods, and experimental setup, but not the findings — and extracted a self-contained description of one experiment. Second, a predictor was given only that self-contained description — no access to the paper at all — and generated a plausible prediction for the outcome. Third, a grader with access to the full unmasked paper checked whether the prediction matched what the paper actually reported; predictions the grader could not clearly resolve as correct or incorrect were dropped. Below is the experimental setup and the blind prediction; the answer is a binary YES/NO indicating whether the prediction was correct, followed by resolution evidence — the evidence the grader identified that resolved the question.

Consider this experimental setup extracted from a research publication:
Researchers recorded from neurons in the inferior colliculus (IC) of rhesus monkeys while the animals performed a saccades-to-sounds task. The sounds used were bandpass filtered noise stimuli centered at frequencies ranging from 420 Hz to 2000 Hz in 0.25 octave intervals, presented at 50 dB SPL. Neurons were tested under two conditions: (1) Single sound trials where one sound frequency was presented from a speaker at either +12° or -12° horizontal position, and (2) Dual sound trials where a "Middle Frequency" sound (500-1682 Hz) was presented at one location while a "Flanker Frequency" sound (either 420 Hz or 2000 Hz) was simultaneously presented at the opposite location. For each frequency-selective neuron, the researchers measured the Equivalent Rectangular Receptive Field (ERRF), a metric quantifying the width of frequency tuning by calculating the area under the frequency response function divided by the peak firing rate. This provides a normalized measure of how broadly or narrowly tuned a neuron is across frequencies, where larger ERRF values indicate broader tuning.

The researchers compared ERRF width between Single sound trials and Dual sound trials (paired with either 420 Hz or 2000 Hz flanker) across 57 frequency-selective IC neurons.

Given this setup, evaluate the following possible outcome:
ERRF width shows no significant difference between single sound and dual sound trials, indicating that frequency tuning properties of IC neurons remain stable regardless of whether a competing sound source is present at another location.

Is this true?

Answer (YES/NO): NO